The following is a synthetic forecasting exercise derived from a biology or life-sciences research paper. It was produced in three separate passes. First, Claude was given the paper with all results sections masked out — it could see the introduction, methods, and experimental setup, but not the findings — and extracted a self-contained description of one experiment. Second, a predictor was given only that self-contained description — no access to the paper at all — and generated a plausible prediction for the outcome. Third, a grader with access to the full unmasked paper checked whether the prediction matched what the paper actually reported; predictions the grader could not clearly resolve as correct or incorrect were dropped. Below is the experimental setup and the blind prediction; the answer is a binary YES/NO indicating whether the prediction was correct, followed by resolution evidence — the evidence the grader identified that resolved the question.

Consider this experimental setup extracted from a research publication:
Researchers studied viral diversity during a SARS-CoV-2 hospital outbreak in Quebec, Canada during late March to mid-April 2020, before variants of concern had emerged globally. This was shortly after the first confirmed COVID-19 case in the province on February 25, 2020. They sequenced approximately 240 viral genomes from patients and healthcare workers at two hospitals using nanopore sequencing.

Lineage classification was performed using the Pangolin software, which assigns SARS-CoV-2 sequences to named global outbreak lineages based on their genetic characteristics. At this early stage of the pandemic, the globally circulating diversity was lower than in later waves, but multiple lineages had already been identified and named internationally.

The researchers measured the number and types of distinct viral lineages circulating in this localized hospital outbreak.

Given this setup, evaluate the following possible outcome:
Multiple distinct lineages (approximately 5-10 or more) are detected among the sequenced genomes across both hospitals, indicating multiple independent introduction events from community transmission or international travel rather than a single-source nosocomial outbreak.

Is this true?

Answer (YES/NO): NO